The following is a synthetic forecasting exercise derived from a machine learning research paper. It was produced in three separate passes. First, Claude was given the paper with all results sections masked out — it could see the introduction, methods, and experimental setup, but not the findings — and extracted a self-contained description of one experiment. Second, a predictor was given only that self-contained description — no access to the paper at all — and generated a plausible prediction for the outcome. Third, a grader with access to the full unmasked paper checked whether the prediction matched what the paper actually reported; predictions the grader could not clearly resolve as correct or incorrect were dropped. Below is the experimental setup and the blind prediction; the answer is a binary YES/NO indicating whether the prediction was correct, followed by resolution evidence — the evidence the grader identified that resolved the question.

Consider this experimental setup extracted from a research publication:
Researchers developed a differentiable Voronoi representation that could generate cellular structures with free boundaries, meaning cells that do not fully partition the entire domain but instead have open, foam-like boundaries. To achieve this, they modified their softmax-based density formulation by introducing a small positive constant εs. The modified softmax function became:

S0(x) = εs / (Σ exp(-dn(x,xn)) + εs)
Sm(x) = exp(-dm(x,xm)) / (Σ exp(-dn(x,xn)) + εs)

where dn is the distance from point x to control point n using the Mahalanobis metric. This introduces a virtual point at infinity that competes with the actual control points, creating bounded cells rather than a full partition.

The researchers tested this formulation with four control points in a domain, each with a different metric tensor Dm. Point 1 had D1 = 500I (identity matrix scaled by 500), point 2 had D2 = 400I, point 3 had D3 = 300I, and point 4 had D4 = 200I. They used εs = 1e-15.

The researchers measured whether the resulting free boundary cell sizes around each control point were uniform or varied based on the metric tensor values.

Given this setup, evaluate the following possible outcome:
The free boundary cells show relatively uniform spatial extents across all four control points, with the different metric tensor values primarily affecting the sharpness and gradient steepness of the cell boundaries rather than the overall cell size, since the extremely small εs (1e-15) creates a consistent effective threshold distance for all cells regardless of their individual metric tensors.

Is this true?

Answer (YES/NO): NO